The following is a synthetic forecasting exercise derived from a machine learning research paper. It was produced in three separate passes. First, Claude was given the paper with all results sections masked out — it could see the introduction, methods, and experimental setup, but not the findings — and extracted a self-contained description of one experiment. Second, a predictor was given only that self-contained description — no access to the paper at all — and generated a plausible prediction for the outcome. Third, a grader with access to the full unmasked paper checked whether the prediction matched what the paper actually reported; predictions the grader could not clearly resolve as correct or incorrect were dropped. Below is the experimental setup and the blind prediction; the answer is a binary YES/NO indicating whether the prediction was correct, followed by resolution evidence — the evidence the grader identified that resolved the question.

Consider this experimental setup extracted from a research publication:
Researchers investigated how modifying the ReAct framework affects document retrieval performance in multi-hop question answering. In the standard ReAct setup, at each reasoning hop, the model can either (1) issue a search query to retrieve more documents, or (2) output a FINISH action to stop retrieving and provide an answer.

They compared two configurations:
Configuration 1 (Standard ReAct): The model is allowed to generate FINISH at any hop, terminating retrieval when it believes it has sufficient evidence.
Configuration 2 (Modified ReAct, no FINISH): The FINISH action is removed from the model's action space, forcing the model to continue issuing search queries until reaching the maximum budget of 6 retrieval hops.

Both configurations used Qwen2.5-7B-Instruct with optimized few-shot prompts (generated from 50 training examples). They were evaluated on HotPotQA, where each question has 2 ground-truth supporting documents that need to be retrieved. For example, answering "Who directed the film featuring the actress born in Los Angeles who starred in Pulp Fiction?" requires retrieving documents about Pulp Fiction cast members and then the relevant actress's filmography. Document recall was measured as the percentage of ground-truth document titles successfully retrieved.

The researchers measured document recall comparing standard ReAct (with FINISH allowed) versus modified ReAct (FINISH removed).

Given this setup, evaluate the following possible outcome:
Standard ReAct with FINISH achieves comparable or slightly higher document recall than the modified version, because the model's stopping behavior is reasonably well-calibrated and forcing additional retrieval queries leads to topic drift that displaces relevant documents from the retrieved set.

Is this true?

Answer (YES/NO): NO